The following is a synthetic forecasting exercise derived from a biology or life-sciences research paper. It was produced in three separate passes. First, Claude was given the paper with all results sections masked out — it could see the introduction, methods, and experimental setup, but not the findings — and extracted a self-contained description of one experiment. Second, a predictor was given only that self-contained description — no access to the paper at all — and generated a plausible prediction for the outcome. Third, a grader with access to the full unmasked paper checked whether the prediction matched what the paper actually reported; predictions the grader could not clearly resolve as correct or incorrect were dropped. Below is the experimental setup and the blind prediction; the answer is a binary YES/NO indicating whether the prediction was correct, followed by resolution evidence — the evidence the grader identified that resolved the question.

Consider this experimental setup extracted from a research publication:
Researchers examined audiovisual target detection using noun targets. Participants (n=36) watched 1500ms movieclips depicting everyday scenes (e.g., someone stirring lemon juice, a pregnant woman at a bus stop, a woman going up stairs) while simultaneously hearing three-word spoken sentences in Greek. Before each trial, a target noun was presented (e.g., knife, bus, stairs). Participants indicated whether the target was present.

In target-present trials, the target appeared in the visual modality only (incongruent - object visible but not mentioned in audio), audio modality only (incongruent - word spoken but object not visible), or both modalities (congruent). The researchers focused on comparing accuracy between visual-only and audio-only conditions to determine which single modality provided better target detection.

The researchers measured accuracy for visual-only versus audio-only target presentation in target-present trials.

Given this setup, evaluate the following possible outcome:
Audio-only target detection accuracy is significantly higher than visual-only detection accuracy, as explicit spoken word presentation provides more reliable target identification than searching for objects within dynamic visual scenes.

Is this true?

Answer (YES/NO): NO